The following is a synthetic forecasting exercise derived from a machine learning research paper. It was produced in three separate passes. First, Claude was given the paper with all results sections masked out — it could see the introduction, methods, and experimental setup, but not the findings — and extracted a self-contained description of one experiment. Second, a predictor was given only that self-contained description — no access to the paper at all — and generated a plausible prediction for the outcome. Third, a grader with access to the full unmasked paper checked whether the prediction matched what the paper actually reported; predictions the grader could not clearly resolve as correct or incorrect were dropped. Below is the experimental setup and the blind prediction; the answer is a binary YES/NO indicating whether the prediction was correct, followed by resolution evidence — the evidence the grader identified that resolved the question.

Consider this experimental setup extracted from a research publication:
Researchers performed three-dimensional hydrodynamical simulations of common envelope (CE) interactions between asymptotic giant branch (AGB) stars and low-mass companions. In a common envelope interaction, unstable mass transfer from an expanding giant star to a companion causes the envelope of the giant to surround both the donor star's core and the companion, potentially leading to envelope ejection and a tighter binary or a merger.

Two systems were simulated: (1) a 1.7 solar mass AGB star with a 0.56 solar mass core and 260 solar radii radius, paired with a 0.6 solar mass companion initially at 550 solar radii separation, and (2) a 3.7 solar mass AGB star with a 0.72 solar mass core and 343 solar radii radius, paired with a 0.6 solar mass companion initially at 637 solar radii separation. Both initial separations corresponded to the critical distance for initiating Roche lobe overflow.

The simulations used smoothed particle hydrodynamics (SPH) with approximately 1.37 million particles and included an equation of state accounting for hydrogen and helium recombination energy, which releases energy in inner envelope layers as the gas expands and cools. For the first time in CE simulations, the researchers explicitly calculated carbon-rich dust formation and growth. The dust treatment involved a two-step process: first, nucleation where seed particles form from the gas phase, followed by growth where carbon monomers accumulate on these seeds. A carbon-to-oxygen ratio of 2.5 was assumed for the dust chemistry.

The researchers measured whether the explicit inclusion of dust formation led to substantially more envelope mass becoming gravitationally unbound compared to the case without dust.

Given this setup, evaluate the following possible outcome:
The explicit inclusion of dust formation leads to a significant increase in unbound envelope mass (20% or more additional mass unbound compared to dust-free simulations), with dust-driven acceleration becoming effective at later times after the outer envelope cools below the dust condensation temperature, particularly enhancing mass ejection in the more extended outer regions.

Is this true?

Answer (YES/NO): NO